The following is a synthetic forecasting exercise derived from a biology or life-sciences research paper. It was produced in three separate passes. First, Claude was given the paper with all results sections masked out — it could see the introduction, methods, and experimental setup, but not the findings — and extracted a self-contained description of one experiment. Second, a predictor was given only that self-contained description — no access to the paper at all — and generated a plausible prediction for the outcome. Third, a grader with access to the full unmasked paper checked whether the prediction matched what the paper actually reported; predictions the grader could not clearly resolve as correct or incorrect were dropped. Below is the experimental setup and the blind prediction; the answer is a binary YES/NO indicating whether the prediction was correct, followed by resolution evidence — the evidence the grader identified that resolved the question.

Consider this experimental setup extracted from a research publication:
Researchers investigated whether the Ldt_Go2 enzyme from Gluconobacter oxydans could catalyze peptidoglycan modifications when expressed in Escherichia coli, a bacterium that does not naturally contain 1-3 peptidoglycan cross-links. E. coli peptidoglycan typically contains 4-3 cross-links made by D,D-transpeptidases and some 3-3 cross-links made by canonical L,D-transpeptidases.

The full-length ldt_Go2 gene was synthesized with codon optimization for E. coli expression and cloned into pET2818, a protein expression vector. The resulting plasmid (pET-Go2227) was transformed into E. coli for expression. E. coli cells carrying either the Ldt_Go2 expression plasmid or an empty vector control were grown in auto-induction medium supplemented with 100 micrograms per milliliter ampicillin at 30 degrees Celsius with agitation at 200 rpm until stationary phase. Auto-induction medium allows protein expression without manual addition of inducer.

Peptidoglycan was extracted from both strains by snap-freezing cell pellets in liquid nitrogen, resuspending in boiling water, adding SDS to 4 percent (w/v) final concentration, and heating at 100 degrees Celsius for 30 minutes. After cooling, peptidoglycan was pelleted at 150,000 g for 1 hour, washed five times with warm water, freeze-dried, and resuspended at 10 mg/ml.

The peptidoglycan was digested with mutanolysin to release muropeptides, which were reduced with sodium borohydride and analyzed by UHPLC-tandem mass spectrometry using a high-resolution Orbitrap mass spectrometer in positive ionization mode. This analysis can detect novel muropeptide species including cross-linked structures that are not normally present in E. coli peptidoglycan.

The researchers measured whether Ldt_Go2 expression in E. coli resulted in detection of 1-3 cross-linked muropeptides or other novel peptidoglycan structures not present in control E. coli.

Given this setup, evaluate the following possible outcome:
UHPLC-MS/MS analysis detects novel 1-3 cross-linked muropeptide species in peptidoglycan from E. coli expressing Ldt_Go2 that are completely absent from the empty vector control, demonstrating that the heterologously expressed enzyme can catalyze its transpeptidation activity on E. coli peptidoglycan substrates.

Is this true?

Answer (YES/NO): NO